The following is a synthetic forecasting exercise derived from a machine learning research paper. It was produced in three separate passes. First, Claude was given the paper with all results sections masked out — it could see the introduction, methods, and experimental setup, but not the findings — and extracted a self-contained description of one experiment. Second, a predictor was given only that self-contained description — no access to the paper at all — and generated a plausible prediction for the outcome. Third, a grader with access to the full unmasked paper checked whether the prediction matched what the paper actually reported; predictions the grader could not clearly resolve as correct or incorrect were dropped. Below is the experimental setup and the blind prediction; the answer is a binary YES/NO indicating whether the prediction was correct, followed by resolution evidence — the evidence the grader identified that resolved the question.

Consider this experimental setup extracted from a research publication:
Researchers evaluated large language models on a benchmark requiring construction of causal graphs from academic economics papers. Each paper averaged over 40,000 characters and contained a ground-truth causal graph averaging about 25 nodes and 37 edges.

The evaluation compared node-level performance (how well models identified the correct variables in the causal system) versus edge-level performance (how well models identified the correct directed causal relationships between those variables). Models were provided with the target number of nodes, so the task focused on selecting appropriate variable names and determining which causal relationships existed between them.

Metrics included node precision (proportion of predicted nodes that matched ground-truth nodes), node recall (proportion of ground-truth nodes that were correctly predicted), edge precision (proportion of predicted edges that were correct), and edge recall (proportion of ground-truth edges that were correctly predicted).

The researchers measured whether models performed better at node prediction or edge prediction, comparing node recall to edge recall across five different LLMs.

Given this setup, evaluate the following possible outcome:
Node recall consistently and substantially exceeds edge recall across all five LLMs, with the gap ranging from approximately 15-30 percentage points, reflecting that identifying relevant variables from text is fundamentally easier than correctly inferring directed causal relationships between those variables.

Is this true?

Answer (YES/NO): YES